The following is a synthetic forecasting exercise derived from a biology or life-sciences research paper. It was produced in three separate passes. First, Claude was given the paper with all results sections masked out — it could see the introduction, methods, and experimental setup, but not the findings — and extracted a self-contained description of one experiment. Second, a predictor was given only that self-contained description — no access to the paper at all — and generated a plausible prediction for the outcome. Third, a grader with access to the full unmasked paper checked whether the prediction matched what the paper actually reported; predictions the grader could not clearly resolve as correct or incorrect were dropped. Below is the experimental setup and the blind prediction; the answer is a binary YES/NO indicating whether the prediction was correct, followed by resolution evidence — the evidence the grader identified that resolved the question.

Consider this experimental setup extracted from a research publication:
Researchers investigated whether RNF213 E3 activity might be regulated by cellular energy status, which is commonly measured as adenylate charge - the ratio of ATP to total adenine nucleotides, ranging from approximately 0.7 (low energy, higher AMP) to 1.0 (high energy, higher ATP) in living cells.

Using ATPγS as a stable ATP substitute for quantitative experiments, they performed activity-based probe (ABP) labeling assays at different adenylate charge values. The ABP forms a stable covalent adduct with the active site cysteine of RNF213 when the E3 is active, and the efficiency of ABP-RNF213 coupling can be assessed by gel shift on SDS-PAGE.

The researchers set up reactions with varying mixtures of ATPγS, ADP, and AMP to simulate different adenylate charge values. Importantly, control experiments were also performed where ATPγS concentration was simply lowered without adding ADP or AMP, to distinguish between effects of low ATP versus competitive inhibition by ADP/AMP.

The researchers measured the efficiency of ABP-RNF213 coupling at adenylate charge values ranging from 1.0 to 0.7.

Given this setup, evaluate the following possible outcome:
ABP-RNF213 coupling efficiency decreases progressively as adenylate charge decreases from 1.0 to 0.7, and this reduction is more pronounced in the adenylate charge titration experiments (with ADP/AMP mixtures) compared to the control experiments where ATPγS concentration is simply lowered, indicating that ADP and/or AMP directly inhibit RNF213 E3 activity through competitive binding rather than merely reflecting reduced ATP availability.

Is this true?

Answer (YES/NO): YES